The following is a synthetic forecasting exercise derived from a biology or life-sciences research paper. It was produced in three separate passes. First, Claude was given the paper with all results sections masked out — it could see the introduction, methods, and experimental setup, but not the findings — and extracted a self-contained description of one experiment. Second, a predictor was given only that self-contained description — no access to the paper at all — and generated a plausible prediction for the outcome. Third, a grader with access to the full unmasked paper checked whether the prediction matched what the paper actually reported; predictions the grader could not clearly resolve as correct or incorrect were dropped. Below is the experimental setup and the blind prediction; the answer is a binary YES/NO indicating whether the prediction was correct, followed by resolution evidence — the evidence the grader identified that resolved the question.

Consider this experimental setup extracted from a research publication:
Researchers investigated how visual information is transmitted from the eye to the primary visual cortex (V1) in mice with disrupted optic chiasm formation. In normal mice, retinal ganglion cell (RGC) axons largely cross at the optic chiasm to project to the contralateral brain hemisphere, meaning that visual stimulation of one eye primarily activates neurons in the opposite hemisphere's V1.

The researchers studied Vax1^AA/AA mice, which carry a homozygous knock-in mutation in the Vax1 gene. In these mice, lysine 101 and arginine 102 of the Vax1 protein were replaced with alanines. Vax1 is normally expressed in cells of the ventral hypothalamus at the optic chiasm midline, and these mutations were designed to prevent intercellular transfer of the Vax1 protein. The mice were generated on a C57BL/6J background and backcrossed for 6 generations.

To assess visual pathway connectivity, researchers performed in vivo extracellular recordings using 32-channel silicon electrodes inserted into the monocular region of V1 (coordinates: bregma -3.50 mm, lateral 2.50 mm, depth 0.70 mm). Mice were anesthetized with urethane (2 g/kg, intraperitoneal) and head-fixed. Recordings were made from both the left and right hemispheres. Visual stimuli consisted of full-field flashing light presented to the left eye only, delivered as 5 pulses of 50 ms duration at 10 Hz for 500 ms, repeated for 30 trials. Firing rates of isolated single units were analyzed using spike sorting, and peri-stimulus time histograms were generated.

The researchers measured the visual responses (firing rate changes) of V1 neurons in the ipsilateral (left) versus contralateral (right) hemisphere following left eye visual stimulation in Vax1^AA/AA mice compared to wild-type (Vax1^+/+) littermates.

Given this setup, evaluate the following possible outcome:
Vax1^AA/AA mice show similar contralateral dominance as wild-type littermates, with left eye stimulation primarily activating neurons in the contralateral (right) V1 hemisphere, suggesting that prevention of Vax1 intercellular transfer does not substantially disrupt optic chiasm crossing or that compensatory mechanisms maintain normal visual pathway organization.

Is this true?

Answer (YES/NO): NO